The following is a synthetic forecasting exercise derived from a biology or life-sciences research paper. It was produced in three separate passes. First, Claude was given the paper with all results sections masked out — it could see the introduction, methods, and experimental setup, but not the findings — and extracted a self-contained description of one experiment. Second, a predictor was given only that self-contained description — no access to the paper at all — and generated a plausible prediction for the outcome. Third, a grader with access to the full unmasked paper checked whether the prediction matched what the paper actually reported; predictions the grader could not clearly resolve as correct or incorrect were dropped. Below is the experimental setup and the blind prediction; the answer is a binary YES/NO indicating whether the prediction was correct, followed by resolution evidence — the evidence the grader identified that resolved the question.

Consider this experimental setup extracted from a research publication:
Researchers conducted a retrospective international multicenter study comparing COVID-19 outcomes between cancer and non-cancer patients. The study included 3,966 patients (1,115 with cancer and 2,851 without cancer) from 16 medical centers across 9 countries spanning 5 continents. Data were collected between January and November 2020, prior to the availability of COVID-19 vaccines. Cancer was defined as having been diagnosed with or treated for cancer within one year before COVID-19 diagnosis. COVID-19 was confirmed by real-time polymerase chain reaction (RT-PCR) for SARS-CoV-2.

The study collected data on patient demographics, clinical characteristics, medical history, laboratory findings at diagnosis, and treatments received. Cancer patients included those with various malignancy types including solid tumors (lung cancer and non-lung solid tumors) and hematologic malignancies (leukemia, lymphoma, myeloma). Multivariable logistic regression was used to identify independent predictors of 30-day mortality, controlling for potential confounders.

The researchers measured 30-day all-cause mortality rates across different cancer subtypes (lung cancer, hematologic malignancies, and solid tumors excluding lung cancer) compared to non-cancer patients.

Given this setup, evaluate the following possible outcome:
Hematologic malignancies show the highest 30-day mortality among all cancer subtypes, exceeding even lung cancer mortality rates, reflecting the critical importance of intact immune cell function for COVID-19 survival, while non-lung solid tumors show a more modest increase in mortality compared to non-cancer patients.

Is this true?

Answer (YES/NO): NO